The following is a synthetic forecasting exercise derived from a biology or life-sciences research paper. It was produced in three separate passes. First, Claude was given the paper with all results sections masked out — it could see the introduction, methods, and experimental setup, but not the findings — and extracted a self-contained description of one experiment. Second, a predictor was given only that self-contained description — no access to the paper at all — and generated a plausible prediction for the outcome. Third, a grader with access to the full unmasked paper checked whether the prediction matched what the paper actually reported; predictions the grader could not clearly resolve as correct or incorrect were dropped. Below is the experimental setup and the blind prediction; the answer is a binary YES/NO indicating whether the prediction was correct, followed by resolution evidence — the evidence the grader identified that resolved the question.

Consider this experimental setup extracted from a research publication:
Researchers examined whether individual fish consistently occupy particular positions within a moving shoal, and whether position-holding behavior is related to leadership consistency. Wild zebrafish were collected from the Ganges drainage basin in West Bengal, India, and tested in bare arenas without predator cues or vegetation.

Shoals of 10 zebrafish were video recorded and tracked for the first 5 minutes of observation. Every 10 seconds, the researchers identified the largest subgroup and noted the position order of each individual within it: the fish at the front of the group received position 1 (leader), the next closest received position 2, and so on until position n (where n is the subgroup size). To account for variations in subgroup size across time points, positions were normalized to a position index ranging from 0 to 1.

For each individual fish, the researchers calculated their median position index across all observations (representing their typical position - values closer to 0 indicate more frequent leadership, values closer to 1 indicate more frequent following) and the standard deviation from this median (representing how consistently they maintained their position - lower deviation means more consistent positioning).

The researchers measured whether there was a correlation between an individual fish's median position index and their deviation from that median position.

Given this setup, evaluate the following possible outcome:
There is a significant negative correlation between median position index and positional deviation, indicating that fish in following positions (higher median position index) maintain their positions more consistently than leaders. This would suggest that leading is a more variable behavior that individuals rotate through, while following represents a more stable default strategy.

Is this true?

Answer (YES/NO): NO